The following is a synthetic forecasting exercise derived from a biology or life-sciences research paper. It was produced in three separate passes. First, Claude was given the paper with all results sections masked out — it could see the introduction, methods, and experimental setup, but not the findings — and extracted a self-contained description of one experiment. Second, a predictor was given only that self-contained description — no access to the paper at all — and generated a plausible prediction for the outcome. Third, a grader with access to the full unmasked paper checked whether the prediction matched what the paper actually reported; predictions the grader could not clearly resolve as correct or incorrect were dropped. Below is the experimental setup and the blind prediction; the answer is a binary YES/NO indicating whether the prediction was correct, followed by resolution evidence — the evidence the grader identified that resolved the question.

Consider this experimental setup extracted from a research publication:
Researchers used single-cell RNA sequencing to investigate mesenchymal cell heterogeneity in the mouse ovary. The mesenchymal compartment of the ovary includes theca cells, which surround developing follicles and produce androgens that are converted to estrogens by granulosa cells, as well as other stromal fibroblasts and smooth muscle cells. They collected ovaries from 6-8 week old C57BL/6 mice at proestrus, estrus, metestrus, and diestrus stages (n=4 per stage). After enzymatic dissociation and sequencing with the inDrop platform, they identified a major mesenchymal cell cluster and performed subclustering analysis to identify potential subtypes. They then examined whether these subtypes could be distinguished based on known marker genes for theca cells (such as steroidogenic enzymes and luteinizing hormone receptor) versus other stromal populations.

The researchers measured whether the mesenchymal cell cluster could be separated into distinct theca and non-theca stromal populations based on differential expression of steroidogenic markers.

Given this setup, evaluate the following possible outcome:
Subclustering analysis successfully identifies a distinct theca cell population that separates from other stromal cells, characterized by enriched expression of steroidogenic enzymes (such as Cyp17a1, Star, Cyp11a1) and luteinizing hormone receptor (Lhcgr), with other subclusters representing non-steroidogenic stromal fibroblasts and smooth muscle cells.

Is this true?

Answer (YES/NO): YES